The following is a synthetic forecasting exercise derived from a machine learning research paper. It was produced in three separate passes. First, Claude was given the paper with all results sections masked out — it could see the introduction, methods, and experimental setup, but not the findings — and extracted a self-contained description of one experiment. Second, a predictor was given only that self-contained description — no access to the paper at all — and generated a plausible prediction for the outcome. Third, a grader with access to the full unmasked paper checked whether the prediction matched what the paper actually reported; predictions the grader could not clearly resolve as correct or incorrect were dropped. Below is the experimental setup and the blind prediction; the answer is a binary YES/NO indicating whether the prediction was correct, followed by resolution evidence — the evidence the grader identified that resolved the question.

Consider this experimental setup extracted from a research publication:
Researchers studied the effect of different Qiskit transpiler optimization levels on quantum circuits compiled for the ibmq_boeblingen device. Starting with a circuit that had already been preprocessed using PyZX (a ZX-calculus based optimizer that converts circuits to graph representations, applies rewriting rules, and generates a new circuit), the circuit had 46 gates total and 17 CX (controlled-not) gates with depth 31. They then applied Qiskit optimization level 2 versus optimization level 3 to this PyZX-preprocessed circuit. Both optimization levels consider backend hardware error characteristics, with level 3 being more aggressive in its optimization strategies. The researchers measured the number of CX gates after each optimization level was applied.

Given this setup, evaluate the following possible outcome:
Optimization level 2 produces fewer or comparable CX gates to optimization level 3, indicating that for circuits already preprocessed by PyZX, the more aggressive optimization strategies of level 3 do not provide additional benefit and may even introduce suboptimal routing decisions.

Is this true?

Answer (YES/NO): NO